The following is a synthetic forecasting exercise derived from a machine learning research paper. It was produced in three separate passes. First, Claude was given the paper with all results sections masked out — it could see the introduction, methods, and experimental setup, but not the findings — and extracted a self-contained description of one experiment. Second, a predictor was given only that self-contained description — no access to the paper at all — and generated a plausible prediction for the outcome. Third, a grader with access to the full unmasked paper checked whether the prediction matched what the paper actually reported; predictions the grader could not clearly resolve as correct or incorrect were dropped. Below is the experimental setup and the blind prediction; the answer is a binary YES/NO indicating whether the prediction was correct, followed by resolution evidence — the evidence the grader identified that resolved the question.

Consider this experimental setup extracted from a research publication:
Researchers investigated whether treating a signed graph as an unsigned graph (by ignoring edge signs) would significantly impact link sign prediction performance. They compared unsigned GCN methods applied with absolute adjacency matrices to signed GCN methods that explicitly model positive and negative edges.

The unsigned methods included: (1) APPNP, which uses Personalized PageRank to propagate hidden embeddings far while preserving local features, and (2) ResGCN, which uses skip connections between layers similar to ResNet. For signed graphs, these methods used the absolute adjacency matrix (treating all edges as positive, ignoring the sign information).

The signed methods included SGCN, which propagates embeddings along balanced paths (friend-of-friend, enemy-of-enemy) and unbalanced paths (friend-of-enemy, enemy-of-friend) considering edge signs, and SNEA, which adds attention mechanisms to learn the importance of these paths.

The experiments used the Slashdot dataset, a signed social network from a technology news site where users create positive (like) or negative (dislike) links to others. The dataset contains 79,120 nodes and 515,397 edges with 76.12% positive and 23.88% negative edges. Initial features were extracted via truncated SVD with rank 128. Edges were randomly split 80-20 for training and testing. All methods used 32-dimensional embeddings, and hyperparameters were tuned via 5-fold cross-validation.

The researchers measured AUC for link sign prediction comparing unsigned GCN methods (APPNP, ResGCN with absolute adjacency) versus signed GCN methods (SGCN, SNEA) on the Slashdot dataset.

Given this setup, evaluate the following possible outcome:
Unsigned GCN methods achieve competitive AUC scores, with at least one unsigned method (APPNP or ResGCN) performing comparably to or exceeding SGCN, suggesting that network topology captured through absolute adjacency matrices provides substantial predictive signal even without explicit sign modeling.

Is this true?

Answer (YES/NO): YES